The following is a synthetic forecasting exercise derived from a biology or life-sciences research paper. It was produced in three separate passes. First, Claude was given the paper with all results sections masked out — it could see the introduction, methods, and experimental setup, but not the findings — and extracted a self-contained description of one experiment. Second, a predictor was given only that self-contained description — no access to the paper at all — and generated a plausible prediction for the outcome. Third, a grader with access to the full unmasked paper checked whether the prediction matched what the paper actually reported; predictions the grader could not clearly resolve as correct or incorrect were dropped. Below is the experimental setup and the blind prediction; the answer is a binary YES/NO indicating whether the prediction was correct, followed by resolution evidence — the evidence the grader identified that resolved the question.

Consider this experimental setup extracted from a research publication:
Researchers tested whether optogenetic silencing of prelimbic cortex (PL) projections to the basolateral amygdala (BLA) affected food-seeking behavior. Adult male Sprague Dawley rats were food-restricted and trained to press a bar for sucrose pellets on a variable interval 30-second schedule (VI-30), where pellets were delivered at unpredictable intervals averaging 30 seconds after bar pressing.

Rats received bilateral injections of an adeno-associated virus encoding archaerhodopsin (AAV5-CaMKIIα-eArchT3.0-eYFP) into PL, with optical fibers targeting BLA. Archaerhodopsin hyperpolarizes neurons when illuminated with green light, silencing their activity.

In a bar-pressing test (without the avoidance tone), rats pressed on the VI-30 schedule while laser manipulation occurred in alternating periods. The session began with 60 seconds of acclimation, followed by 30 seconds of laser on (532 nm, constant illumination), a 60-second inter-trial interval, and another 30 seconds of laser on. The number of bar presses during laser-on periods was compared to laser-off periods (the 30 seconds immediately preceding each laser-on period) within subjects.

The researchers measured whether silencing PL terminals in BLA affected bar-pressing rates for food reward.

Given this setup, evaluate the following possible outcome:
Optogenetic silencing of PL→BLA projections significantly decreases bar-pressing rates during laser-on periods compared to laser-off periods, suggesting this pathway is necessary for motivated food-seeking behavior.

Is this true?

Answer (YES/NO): NO